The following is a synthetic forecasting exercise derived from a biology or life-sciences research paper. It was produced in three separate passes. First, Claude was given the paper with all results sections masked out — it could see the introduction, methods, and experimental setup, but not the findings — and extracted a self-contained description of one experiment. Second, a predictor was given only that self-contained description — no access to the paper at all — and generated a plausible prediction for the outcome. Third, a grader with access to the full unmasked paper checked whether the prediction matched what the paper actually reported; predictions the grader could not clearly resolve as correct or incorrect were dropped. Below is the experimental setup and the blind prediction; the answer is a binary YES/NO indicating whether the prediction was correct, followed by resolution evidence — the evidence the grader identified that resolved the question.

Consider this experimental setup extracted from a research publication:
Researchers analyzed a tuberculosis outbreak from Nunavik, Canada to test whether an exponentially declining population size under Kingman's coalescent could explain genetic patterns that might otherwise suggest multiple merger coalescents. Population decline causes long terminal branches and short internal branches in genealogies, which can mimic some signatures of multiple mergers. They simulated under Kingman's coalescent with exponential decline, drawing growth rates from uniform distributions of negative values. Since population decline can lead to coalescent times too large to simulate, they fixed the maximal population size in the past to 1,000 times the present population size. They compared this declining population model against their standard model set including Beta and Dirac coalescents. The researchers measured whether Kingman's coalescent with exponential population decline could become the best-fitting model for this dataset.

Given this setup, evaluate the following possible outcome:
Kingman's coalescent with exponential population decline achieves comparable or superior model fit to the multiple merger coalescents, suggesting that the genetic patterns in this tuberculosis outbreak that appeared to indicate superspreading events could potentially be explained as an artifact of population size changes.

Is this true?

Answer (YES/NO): NO